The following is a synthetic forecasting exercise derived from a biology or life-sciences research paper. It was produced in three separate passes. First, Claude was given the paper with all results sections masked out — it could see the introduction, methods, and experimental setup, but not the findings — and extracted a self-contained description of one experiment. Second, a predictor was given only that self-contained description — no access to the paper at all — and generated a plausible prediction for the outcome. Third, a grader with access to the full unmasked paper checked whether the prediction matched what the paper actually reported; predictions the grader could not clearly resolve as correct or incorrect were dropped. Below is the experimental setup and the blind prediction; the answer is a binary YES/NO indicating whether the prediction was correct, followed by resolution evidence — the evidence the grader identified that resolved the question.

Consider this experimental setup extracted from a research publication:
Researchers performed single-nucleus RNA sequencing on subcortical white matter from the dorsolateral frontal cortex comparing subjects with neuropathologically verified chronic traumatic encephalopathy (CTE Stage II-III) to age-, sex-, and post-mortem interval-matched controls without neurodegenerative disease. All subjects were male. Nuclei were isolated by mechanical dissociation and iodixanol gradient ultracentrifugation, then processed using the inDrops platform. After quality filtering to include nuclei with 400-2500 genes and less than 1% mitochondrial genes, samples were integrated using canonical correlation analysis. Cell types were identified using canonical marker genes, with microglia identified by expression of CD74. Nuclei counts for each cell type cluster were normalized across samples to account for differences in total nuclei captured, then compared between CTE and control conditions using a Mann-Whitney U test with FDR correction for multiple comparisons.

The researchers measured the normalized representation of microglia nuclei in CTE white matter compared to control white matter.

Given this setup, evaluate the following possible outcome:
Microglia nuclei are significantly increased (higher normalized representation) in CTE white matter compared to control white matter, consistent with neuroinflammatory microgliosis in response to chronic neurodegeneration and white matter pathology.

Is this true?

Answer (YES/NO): NO